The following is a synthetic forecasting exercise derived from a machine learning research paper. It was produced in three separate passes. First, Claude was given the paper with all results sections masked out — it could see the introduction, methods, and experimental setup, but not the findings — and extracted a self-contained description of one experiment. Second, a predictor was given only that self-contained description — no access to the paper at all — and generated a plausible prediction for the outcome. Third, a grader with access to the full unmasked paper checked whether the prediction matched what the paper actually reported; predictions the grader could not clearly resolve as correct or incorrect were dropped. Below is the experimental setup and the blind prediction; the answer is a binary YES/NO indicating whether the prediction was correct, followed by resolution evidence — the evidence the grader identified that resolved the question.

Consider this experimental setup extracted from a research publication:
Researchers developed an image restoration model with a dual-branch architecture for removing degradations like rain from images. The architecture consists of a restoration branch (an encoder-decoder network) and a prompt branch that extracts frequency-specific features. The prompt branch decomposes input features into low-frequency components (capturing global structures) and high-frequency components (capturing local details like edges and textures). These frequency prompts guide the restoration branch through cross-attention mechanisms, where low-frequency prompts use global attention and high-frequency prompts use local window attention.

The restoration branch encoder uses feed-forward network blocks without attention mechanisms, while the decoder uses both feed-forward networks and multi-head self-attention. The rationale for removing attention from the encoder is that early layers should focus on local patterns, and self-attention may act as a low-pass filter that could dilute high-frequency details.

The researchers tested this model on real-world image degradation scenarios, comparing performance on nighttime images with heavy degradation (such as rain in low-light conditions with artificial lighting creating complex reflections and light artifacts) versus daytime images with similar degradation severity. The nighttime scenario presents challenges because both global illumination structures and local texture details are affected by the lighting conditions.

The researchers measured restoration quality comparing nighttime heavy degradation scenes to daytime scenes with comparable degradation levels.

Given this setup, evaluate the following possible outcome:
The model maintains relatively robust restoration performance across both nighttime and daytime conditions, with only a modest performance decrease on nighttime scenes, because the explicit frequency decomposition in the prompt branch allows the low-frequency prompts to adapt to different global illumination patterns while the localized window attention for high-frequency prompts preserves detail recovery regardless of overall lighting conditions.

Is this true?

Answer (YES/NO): NO